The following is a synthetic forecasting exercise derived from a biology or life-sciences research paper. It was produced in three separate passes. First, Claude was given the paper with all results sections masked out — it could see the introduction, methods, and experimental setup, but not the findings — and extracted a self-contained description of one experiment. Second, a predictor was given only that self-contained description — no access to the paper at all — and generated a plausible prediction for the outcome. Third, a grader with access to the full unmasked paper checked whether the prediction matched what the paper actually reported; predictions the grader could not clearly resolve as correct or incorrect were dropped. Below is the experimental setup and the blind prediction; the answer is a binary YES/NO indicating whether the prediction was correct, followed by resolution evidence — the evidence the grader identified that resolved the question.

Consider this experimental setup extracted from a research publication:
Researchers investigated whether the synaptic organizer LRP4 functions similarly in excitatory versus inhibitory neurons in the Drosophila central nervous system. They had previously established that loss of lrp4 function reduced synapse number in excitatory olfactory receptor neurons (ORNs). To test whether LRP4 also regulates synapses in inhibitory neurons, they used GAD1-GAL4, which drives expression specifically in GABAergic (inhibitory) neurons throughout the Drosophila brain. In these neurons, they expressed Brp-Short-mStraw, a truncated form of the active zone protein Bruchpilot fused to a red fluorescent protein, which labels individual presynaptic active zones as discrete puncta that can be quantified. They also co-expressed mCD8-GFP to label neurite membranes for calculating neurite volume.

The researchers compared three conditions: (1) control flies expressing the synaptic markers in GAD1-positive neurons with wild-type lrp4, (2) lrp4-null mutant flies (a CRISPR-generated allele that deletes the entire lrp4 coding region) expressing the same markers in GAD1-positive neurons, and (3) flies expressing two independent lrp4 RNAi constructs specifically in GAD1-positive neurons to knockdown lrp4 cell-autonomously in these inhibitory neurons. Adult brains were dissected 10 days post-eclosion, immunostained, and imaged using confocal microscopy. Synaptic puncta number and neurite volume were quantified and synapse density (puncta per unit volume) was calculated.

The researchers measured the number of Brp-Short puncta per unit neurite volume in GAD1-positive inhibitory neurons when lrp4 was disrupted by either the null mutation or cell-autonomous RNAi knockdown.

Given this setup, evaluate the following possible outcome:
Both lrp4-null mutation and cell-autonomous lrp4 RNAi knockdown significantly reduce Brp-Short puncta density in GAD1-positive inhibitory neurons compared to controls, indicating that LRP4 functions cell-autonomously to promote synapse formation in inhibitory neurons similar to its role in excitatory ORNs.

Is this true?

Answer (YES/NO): NO